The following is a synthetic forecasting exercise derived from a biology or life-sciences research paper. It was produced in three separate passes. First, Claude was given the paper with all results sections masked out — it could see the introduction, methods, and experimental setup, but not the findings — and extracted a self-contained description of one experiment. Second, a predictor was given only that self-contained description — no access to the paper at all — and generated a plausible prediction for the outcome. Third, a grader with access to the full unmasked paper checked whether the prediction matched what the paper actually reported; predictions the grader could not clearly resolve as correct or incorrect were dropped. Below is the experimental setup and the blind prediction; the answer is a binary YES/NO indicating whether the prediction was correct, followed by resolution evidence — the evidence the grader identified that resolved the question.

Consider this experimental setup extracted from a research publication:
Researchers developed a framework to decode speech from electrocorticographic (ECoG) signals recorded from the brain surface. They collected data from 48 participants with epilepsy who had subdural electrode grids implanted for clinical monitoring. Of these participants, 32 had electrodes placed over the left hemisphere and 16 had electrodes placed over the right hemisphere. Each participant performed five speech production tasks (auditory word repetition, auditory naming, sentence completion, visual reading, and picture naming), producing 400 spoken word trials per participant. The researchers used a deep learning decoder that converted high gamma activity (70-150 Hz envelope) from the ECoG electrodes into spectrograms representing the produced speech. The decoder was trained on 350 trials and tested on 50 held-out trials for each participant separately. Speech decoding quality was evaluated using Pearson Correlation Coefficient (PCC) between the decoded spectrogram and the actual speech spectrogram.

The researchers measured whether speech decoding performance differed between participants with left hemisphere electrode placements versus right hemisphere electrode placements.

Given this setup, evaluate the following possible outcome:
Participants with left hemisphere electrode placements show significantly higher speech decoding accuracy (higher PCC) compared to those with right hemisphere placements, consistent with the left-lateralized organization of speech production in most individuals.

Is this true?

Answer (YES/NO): NO